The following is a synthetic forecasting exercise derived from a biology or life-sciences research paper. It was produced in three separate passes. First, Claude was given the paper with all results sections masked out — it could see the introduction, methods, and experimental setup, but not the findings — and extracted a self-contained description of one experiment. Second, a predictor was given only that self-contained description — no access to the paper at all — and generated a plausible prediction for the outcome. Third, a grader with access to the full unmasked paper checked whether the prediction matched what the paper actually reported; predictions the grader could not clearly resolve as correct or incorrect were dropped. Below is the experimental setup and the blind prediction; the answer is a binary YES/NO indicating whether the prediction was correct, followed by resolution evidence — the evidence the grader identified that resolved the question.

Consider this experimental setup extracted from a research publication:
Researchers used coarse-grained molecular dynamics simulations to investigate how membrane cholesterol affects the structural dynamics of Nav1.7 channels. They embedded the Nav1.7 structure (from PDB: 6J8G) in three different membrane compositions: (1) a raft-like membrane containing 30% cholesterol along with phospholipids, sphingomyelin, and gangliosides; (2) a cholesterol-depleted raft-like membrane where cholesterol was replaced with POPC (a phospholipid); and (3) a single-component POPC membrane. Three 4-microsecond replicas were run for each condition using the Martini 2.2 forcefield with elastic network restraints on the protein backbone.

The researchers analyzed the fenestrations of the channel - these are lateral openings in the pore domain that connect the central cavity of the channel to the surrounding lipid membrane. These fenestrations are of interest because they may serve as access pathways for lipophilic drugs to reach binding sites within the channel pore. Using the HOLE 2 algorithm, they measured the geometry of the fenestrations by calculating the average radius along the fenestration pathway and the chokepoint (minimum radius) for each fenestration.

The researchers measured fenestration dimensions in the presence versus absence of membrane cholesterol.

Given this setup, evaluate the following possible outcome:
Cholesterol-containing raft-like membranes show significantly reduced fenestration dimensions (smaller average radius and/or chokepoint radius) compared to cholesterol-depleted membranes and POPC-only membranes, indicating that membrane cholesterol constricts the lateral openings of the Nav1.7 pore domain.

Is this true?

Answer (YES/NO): NO